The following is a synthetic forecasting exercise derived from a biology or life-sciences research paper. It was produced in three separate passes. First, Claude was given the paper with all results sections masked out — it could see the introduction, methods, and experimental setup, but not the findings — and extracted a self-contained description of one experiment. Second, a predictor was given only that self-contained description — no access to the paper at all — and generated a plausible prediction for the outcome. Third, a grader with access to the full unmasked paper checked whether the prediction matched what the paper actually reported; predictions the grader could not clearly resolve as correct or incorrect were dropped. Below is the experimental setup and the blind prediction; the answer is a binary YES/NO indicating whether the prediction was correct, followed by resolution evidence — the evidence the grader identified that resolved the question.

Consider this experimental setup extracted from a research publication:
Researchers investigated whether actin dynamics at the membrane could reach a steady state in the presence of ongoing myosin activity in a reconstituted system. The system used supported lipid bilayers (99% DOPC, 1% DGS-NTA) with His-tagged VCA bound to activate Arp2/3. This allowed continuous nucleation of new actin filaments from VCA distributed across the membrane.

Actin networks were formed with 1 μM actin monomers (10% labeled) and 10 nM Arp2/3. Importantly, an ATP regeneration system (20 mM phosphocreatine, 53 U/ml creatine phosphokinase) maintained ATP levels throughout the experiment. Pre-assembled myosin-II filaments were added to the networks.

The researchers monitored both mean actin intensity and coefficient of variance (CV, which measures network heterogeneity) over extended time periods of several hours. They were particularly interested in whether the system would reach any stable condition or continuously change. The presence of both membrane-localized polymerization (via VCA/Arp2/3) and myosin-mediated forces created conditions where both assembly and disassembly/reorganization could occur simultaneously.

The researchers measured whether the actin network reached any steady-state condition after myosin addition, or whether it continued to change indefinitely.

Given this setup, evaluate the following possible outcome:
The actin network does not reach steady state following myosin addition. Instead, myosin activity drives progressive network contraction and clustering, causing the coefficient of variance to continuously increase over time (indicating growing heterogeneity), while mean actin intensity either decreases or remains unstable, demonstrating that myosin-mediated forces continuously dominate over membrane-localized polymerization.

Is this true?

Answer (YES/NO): NO